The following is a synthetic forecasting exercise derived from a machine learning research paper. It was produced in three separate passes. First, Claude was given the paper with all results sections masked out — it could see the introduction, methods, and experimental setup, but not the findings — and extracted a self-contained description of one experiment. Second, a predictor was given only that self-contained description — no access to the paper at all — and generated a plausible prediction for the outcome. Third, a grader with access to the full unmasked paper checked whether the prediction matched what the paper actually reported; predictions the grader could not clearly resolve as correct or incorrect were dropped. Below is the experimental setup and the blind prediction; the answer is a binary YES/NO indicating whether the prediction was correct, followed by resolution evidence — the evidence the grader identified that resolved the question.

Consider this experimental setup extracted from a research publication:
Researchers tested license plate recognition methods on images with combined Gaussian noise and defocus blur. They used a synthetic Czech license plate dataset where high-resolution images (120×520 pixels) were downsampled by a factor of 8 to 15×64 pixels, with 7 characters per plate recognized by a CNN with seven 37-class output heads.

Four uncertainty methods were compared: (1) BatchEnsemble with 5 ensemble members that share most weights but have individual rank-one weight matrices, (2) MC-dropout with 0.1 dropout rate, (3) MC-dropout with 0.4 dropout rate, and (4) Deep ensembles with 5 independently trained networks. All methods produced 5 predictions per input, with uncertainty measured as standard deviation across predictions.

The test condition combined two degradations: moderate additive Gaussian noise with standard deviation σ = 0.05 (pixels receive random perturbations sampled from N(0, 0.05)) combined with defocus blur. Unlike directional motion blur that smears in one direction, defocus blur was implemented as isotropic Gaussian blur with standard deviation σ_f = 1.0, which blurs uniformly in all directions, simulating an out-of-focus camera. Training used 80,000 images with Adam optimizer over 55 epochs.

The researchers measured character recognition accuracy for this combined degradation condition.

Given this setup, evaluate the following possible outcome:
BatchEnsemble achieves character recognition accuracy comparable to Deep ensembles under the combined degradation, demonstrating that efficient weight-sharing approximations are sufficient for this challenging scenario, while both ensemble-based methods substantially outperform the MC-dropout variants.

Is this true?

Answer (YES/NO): NO